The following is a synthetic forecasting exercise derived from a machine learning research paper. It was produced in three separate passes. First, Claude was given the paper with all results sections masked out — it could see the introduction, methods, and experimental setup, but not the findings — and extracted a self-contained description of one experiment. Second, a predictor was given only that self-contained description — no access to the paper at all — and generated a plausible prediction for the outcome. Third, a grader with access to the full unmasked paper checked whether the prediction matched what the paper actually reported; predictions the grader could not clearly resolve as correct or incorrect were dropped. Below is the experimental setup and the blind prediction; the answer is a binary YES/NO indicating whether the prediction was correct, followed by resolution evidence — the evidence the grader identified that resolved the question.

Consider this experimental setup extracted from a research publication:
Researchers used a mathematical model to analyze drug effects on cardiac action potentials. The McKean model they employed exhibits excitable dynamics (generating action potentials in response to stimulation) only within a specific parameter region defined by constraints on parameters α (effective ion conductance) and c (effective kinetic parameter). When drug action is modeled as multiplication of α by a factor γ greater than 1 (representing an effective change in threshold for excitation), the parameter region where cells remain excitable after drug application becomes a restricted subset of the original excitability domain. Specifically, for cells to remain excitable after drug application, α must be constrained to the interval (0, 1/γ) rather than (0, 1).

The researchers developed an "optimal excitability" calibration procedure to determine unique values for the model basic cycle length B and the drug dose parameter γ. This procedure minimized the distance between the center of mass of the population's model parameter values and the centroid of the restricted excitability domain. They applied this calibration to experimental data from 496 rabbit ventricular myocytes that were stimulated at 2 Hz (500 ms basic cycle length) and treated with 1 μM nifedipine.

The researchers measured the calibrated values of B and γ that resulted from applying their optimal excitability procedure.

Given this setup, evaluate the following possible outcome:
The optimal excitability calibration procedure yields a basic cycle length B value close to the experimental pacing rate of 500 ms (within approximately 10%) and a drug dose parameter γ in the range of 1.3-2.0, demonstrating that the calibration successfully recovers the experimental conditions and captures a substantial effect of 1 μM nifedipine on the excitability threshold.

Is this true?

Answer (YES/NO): NO